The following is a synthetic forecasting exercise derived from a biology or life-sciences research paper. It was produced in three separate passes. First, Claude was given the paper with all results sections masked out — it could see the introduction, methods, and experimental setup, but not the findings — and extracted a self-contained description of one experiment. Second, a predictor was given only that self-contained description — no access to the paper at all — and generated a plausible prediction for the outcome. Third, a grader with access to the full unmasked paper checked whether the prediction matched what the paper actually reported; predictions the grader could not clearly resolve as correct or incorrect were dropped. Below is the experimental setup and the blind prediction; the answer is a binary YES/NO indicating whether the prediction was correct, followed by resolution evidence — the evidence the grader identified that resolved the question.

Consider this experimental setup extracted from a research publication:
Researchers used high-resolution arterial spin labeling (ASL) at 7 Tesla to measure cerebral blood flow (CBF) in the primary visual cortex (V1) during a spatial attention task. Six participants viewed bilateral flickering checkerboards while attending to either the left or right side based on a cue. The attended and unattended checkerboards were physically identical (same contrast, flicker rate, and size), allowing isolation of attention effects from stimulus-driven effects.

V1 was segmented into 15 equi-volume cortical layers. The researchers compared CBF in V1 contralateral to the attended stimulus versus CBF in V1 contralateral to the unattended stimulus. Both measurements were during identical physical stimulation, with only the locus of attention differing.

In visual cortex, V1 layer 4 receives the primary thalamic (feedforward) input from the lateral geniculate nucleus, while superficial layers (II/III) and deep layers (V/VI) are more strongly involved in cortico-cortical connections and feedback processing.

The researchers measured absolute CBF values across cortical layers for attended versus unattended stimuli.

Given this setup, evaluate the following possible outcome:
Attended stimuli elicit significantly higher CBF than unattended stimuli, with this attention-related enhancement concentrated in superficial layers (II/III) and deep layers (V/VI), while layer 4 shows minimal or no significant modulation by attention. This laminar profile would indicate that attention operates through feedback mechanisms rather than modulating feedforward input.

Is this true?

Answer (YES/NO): YES